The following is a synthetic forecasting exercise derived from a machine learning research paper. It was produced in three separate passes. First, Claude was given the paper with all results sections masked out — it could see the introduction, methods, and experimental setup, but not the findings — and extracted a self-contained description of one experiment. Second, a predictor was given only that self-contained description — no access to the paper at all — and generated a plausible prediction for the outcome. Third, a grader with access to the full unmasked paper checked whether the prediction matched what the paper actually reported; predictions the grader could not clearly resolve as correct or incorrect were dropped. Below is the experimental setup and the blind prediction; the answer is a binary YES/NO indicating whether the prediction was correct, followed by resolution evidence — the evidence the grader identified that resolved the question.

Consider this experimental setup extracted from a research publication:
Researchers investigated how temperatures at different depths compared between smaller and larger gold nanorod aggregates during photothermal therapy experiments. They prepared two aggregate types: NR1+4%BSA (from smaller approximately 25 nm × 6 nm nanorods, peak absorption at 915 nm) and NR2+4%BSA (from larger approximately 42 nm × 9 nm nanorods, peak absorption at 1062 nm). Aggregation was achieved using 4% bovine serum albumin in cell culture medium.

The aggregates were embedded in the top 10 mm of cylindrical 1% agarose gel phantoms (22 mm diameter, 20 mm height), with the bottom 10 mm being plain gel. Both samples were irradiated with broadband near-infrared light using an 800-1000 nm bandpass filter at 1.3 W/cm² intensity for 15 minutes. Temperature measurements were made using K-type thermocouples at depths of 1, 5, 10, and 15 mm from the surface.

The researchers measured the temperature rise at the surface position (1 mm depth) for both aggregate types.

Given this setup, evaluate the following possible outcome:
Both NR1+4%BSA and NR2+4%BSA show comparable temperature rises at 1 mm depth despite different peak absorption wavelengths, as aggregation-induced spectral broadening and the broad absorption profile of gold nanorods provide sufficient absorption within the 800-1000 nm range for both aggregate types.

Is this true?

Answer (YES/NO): NO